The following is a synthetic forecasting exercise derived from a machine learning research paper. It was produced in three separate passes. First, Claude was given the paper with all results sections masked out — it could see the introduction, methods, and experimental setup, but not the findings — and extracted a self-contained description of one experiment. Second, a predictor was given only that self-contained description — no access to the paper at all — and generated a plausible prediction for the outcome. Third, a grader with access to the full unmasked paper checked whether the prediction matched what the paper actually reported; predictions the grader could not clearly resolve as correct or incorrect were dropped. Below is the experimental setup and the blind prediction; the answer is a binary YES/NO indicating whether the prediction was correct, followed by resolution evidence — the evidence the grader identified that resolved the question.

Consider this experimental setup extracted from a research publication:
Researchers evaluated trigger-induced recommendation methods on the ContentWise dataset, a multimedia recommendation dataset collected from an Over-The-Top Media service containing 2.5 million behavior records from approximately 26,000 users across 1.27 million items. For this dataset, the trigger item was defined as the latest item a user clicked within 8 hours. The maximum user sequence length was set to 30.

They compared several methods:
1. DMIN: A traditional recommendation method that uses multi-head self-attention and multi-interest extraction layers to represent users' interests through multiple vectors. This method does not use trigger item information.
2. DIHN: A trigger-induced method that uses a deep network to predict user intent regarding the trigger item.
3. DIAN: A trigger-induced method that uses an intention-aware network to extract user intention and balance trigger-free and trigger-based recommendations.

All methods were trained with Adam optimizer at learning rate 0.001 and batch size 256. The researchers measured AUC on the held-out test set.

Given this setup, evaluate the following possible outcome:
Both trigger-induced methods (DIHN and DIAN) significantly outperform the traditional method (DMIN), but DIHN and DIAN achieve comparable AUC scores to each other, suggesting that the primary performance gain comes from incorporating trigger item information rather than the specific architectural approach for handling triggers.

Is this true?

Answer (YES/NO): NO